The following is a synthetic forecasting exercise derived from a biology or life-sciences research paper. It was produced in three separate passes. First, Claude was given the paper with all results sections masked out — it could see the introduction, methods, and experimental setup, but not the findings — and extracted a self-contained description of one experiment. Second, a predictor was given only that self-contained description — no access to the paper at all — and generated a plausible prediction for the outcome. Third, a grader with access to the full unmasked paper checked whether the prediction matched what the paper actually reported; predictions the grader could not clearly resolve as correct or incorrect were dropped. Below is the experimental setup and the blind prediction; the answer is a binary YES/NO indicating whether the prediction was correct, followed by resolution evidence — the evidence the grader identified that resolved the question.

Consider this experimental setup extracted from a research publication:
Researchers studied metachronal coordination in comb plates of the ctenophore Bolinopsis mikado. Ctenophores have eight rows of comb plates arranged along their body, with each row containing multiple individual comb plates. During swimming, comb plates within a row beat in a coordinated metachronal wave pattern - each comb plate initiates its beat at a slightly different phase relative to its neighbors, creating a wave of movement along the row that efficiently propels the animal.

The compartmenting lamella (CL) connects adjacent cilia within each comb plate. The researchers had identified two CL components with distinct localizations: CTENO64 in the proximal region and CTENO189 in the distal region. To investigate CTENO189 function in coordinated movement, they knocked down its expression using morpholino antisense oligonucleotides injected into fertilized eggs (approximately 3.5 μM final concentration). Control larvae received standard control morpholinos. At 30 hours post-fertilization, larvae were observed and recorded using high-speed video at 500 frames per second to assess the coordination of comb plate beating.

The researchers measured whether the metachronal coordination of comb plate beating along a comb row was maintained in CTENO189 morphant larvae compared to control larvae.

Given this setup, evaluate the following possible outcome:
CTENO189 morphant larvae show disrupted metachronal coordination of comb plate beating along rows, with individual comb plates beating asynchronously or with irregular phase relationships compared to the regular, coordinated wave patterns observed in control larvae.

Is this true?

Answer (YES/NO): YES